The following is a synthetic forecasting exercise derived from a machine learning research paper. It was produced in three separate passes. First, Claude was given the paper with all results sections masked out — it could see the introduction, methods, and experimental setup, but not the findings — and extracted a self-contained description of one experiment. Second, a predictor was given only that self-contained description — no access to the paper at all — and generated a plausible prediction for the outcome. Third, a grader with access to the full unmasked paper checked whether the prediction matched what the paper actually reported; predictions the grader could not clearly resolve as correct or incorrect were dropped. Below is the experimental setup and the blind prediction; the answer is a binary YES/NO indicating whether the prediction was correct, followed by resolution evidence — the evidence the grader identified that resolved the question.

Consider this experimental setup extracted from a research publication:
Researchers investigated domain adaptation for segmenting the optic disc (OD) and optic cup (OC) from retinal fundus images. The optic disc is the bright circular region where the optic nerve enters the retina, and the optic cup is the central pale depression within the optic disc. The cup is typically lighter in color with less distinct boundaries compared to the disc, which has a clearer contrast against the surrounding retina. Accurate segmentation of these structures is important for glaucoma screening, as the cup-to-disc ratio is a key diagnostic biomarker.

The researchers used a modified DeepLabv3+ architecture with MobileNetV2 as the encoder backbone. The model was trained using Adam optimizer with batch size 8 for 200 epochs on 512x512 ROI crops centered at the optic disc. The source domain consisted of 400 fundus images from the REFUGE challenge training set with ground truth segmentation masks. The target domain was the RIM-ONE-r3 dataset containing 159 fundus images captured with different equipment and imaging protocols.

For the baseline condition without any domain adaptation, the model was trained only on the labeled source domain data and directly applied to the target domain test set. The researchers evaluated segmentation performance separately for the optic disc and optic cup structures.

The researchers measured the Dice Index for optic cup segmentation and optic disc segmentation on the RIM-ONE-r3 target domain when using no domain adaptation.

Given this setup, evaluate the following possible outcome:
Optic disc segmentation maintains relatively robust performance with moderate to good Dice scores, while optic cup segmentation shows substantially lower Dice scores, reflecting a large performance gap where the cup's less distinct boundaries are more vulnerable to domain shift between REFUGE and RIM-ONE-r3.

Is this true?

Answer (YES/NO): NO